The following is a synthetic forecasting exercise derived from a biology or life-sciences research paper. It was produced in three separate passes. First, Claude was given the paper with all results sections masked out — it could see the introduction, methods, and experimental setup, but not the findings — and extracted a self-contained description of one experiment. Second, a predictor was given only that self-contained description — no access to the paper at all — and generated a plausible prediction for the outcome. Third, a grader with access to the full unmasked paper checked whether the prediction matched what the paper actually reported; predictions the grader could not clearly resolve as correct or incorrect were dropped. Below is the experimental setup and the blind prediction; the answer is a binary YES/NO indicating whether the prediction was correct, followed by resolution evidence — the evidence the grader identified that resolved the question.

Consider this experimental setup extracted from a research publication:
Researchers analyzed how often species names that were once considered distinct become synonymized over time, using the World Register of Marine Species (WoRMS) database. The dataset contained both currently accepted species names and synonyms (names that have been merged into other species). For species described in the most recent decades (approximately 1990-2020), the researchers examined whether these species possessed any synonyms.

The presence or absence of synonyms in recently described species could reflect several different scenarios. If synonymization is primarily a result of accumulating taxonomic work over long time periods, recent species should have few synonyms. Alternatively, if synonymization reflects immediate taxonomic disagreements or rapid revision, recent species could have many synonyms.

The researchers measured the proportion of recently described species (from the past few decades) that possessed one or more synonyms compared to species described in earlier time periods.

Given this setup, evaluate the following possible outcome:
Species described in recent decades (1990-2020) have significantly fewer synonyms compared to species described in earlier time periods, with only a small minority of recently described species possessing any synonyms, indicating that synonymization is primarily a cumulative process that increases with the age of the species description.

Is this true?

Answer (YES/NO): YES